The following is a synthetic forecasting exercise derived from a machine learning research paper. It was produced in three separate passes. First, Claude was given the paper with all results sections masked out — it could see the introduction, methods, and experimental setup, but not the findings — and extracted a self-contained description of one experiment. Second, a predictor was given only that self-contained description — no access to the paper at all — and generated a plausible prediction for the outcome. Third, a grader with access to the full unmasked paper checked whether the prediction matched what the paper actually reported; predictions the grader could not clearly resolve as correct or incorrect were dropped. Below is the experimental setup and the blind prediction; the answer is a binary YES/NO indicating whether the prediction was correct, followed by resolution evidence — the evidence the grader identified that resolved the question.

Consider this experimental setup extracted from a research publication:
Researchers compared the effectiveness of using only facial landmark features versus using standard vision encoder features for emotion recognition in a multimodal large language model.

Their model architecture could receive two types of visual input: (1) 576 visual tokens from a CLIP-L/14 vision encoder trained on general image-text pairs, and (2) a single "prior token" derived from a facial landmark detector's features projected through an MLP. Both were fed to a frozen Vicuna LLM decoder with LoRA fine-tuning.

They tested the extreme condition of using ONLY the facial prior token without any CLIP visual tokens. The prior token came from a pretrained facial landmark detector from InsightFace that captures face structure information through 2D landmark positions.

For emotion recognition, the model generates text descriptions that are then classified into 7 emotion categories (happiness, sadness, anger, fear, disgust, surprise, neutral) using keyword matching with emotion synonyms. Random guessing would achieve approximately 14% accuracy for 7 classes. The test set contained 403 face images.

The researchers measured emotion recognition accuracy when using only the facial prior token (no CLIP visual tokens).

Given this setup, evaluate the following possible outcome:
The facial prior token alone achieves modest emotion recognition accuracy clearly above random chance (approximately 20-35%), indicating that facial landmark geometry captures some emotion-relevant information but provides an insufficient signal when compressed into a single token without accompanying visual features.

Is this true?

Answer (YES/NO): NO